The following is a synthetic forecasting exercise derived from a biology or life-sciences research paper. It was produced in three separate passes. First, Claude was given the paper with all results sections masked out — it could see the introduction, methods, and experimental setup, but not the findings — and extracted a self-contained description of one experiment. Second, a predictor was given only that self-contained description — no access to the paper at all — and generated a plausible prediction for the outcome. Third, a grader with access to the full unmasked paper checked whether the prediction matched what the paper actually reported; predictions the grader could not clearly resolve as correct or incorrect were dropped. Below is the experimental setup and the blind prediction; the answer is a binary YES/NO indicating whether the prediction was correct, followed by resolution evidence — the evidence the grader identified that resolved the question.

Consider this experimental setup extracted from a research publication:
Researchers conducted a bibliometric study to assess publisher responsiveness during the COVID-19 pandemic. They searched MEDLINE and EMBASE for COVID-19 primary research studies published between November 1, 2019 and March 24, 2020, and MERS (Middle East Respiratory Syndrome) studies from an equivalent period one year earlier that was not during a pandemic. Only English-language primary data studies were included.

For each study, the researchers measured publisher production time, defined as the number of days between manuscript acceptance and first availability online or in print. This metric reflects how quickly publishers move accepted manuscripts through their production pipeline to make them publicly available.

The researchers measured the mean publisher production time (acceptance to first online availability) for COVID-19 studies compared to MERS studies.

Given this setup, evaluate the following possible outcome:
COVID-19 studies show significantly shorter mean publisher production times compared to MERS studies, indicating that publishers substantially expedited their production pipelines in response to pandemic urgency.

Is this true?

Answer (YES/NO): YES